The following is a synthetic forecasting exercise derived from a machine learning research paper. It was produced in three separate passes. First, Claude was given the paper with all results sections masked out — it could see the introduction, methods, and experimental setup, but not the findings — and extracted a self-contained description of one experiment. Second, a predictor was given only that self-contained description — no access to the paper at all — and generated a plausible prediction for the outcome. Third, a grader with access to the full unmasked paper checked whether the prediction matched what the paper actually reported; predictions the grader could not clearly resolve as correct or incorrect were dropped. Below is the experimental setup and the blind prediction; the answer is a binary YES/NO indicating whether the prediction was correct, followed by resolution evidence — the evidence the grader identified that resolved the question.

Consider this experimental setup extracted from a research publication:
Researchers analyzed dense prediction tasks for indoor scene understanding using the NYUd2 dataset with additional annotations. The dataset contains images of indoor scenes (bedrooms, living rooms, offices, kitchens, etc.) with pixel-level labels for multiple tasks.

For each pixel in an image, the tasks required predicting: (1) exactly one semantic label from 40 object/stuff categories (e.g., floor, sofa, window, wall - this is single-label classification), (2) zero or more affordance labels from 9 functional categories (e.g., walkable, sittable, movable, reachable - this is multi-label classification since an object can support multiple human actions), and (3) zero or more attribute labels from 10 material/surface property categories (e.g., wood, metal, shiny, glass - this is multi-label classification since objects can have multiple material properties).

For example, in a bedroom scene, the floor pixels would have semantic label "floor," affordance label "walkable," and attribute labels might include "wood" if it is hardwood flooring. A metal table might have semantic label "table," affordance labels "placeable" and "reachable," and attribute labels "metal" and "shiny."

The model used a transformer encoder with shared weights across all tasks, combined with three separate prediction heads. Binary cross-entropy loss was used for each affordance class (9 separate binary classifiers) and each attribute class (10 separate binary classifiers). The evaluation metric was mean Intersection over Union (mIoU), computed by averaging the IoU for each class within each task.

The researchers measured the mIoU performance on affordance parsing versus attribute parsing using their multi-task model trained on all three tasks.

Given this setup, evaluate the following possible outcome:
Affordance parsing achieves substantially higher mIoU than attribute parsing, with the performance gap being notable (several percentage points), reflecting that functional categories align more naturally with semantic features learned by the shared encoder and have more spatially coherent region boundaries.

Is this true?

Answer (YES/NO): NO